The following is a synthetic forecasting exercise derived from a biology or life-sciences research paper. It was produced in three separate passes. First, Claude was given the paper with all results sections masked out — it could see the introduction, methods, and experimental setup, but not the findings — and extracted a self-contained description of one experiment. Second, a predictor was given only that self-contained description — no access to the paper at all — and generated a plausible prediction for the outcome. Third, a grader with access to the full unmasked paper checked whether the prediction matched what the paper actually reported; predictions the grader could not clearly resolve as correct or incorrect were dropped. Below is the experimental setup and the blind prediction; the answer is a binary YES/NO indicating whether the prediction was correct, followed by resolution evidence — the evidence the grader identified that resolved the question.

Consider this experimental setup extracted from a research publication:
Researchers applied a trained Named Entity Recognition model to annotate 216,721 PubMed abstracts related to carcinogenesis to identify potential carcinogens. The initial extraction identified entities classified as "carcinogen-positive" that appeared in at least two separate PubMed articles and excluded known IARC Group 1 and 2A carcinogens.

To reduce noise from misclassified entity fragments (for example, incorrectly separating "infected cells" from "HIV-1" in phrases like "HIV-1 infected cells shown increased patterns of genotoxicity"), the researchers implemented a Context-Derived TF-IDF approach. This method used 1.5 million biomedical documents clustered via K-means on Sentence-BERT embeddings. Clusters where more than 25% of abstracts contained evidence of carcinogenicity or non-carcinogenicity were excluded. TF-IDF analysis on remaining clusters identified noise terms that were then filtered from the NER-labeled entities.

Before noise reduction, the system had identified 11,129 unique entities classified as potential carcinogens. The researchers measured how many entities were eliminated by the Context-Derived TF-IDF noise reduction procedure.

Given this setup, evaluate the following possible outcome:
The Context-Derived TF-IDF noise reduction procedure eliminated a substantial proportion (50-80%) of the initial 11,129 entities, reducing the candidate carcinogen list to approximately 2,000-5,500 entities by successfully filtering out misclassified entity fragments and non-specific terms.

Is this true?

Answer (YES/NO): NO